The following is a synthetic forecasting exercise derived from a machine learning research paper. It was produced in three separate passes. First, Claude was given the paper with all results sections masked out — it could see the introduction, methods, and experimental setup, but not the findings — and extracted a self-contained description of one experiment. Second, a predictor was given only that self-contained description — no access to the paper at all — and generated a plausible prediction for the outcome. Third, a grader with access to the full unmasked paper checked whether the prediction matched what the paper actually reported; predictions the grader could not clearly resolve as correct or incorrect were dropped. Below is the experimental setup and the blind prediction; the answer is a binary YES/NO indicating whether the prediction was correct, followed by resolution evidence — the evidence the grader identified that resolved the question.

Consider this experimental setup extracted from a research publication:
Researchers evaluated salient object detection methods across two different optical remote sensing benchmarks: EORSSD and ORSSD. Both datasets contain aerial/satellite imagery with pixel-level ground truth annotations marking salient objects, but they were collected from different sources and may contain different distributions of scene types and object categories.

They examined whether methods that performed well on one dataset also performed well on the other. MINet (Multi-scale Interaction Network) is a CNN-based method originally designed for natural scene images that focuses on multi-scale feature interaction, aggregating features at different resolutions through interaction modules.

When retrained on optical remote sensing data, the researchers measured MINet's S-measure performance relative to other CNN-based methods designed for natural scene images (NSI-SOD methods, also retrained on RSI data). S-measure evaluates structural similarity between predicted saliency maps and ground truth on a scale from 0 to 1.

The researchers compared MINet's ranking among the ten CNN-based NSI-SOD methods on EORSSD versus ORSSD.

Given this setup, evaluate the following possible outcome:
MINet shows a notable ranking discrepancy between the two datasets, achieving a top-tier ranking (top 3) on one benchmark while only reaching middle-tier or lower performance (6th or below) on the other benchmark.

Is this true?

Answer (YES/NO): NO